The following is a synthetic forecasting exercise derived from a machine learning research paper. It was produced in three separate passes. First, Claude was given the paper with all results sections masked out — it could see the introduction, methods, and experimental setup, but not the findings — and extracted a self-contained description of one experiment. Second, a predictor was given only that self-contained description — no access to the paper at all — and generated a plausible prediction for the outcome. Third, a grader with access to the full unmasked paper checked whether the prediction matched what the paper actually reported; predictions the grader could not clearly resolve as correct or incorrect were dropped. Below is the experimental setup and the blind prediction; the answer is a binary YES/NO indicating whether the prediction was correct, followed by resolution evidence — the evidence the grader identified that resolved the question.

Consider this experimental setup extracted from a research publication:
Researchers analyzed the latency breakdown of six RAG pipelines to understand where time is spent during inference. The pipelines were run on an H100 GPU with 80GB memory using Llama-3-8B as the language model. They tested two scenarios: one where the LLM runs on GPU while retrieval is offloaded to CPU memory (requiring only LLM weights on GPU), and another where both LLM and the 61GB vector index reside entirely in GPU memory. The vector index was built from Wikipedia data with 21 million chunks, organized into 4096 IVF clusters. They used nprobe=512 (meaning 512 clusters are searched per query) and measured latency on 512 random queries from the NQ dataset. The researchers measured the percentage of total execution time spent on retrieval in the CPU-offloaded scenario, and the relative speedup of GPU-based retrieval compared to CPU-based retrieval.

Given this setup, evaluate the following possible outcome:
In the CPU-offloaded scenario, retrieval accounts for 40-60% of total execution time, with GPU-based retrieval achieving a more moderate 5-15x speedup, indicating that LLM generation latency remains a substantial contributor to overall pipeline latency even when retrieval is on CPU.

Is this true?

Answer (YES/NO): YES